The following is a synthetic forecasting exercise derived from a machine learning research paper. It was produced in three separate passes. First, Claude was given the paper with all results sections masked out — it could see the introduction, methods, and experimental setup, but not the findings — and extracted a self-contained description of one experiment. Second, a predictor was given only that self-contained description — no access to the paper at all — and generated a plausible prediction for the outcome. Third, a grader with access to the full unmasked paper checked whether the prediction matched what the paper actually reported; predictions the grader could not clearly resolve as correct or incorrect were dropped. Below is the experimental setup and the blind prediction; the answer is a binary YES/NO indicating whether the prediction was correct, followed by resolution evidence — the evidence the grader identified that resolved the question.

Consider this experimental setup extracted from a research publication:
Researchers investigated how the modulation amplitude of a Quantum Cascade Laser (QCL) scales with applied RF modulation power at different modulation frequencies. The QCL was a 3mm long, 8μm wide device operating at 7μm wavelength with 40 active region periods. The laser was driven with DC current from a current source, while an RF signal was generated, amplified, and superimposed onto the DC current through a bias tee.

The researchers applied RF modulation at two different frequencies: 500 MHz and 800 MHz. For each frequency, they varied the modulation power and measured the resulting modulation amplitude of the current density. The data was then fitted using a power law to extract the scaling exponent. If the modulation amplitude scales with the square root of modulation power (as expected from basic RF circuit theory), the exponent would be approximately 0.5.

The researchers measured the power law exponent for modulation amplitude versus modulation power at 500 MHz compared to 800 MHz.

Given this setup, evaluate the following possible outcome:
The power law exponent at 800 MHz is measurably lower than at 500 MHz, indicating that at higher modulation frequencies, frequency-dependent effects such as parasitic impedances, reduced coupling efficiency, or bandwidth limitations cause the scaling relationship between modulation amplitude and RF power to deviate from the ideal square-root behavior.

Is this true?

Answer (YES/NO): YES